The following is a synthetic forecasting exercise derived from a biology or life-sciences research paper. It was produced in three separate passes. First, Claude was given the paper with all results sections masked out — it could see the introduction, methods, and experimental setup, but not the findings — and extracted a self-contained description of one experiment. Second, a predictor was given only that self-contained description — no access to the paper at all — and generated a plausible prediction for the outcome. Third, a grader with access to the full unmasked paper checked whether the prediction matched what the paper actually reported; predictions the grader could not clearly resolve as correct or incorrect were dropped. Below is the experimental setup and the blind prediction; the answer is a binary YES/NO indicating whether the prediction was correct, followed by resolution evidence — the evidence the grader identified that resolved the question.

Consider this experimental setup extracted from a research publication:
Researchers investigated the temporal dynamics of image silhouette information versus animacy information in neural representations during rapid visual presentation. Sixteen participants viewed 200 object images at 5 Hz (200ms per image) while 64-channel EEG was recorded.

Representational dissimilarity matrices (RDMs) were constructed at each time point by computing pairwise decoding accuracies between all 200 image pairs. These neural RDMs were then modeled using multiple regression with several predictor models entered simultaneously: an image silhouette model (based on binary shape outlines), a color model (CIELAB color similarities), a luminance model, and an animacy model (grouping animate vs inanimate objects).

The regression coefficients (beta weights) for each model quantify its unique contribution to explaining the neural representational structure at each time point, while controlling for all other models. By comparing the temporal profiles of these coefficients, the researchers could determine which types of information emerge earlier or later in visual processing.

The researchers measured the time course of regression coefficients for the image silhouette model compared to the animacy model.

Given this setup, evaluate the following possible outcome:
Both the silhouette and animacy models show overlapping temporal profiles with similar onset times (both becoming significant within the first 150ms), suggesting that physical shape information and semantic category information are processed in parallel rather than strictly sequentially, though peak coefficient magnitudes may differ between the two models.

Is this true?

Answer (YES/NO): NO